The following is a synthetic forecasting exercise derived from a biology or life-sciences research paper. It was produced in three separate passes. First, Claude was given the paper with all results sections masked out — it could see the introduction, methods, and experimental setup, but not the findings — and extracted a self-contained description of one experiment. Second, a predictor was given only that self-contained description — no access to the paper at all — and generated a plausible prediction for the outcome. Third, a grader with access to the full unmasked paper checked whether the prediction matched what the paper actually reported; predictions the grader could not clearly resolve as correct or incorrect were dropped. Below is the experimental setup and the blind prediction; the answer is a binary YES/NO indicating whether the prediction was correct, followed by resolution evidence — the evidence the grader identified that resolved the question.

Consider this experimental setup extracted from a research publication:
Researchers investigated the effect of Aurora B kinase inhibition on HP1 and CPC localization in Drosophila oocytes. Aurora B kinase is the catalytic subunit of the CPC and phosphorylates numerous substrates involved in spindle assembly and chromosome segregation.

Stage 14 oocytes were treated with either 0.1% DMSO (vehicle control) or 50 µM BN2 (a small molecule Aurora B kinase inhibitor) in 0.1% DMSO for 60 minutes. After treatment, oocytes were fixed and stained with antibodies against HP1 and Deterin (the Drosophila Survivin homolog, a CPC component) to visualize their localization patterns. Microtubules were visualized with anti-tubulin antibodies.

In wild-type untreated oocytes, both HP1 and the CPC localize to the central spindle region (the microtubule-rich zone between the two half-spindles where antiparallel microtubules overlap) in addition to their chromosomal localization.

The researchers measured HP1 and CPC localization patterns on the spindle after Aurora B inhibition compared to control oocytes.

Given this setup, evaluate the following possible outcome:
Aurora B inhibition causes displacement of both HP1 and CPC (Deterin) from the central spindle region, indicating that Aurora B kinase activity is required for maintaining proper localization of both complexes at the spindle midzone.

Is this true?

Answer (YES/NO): YES